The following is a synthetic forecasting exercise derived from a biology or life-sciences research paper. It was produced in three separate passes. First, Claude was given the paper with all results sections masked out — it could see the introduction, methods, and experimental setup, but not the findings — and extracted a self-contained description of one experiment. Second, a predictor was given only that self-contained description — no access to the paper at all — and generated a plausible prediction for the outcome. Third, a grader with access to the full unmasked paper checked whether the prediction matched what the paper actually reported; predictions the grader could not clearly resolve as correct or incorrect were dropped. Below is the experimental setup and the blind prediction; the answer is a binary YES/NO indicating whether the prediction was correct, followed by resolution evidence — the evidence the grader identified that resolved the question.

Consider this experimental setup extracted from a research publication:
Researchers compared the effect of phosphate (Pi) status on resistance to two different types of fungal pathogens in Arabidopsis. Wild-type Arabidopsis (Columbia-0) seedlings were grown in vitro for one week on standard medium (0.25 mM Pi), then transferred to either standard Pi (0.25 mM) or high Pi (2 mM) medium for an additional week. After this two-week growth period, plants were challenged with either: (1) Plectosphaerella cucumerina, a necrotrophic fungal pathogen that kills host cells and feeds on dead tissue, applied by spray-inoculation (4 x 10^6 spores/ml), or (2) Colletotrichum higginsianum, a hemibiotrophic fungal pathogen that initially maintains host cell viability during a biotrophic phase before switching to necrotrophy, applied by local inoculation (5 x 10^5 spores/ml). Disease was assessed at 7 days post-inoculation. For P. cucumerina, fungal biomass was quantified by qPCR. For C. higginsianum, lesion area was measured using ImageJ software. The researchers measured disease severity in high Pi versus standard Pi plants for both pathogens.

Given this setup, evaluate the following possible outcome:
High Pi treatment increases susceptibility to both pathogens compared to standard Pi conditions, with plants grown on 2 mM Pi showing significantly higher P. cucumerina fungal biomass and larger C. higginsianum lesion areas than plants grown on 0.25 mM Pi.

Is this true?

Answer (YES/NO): NO